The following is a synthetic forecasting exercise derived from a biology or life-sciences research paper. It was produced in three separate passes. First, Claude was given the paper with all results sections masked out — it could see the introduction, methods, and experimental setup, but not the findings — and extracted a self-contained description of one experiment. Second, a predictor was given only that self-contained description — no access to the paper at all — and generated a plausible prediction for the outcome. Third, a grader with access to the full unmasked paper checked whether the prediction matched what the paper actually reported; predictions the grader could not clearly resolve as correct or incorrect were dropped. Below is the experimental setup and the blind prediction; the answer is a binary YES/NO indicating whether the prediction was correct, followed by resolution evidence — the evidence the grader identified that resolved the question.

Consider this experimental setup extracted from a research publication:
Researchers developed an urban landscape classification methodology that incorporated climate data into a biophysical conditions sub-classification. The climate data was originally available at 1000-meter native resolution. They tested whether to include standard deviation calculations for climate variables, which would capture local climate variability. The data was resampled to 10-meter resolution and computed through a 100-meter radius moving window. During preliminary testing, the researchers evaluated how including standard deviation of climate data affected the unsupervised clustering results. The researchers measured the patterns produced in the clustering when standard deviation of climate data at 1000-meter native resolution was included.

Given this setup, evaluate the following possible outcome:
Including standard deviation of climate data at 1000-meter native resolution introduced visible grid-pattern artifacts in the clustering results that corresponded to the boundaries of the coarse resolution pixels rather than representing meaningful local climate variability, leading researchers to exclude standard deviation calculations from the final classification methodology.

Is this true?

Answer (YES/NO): YES